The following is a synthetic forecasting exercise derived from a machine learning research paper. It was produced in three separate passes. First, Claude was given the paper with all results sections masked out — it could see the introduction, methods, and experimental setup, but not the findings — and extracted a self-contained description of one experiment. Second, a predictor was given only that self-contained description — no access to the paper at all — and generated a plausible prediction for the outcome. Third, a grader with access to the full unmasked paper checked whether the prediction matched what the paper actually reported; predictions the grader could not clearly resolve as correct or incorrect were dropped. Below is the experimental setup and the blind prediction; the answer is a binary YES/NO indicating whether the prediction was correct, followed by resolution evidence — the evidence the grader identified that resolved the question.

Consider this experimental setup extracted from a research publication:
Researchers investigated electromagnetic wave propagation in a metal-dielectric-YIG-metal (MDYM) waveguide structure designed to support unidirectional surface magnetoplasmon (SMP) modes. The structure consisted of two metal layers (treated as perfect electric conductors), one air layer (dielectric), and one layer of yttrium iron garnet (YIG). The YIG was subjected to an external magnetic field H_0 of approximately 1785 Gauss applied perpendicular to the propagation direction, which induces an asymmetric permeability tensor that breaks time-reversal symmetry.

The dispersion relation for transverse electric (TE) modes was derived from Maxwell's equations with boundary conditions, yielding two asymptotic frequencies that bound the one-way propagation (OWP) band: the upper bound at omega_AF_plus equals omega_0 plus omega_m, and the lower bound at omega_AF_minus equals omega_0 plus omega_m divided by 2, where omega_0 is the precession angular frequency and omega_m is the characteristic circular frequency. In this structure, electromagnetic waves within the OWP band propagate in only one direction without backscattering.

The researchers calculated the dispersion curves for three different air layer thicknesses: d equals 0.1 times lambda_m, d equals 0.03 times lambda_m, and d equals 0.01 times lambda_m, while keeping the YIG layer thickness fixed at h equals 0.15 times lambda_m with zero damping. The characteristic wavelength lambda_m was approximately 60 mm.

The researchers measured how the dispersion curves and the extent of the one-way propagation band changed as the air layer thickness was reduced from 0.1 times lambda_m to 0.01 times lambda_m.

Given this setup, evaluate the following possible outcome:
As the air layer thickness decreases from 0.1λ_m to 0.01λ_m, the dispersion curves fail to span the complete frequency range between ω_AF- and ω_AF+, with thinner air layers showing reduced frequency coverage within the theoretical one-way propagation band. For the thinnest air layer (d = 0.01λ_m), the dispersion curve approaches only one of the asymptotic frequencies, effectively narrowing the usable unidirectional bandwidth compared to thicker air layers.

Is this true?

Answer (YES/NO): NO